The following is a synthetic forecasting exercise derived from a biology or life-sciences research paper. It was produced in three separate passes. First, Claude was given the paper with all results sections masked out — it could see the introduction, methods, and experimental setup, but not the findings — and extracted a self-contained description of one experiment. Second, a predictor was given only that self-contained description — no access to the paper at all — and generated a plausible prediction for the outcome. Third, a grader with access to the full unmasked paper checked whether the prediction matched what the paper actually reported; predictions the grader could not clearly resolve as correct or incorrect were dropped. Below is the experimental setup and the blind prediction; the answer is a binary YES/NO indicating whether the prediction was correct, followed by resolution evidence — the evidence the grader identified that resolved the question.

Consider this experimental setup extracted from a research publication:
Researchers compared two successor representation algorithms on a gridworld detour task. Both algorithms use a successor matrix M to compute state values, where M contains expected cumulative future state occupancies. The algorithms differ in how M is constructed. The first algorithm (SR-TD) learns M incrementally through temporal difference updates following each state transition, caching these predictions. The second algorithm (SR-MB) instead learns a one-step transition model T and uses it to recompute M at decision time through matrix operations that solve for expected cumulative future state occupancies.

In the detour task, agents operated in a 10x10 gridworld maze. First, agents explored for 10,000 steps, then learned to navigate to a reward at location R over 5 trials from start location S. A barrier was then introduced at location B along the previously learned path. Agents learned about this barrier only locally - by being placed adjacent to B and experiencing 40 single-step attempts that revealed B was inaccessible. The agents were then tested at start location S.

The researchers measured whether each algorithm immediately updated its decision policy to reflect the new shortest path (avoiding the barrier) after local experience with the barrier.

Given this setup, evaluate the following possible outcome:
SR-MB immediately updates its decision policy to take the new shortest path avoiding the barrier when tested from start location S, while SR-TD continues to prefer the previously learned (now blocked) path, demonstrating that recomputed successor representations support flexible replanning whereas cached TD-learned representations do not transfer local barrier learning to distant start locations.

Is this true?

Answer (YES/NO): YES